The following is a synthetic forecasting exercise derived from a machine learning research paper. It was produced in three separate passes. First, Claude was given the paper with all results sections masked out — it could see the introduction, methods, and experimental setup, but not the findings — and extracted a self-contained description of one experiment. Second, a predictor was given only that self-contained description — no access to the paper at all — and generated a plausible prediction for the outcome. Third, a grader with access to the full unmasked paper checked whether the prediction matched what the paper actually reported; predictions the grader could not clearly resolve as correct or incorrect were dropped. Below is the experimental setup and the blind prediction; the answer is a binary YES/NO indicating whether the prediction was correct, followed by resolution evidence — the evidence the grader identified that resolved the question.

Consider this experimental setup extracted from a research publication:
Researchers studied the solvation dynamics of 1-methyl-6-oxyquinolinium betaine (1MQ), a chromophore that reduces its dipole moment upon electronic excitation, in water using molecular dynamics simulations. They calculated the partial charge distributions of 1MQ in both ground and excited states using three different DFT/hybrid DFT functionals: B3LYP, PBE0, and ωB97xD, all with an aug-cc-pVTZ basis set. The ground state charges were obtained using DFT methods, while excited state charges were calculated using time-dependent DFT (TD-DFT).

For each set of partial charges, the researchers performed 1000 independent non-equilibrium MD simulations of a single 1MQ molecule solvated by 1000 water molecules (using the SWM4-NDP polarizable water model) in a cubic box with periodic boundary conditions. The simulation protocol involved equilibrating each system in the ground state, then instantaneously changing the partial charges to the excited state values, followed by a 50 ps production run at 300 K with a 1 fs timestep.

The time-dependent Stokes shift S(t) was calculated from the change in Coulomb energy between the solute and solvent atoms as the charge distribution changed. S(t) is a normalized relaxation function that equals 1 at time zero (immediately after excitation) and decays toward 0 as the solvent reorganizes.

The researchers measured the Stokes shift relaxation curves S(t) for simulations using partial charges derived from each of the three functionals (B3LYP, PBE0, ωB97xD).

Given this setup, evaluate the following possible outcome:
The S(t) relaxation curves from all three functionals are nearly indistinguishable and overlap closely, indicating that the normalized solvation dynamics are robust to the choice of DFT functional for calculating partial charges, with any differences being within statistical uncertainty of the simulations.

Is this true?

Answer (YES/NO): YES